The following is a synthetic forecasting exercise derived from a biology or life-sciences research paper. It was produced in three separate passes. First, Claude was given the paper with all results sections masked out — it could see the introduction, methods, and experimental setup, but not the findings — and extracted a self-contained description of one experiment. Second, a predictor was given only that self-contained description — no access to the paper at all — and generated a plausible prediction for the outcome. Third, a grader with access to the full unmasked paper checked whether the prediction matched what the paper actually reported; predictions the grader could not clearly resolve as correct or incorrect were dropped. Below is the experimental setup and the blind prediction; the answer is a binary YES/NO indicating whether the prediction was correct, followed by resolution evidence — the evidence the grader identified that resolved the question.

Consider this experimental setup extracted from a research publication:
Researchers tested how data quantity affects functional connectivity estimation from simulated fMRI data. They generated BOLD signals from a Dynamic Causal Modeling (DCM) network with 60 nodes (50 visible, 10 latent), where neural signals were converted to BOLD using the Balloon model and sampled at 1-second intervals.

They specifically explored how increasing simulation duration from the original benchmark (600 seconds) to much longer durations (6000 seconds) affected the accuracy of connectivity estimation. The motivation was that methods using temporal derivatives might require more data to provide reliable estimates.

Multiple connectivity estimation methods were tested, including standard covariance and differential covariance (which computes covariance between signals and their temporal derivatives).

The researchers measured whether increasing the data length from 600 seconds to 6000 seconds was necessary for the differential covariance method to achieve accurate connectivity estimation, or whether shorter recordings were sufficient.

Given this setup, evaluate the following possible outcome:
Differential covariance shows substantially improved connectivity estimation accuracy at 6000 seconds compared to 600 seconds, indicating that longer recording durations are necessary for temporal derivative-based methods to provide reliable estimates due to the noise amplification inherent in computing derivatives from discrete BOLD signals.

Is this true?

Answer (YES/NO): YES